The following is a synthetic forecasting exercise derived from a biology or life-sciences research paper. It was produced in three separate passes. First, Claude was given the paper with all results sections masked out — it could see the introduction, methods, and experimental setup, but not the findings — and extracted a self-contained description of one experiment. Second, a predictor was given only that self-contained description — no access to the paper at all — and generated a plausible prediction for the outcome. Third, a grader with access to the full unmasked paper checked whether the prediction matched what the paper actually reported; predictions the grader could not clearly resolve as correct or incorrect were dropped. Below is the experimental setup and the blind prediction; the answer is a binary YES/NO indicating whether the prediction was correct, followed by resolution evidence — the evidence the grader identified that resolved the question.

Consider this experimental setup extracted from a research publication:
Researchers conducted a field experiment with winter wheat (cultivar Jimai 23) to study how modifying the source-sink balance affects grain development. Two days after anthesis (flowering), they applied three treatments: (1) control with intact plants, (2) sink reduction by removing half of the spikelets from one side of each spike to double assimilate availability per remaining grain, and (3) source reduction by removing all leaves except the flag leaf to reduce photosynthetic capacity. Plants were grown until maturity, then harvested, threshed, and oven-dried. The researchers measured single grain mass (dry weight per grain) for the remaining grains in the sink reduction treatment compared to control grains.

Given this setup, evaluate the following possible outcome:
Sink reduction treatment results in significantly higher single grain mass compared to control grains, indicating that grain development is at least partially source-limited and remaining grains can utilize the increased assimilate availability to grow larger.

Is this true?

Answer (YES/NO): YES